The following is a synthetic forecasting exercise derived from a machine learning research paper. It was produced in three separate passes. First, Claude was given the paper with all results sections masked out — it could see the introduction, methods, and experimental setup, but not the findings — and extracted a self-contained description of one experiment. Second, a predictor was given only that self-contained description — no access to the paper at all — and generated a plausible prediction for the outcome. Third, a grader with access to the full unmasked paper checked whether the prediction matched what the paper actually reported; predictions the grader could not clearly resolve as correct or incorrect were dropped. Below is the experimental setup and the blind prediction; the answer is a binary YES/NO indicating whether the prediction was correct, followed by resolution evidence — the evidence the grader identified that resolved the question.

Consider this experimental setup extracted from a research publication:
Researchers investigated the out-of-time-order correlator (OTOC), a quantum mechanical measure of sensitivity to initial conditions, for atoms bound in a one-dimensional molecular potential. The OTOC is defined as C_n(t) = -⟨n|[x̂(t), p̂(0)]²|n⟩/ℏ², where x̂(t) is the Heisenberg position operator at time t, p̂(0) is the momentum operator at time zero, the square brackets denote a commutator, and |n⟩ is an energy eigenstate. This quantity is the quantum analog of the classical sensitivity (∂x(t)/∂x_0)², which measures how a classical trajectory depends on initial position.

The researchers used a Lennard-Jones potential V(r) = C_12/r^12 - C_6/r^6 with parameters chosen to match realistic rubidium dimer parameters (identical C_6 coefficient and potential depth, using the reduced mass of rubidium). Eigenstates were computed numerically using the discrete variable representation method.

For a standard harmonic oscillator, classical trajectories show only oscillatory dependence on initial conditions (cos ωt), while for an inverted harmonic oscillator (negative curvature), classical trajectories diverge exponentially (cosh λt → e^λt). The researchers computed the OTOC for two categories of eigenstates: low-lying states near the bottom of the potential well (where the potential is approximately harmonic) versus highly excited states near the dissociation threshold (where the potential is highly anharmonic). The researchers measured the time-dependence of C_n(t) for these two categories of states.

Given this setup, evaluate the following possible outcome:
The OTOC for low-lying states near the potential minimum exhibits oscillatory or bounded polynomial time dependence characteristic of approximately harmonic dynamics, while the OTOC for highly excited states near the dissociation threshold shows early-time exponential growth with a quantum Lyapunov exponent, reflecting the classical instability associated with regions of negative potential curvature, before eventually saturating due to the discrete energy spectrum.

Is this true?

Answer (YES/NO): NO